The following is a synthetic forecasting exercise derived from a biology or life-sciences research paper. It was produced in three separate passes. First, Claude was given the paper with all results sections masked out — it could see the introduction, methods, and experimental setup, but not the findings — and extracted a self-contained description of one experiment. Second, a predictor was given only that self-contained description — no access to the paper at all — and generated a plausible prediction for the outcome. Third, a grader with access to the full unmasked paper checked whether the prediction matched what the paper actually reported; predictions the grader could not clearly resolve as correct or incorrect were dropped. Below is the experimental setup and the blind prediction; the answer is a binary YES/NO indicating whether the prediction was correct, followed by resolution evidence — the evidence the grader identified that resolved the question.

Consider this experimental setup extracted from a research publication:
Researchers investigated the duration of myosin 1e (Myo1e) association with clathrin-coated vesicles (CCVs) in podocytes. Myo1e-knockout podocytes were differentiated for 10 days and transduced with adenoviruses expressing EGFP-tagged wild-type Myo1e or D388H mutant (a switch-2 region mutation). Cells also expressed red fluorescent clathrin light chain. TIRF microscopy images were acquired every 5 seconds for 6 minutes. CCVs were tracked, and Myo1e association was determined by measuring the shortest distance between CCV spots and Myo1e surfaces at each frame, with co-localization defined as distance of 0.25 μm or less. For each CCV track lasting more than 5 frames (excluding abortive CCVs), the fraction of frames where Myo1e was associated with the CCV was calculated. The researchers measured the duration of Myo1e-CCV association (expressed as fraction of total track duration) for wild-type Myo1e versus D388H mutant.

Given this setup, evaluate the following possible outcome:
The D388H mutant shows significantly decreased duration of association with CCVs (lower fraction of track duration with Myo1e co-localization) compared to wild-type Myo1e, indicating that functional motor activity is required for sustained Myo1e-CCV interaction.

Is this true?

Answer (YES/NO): NO